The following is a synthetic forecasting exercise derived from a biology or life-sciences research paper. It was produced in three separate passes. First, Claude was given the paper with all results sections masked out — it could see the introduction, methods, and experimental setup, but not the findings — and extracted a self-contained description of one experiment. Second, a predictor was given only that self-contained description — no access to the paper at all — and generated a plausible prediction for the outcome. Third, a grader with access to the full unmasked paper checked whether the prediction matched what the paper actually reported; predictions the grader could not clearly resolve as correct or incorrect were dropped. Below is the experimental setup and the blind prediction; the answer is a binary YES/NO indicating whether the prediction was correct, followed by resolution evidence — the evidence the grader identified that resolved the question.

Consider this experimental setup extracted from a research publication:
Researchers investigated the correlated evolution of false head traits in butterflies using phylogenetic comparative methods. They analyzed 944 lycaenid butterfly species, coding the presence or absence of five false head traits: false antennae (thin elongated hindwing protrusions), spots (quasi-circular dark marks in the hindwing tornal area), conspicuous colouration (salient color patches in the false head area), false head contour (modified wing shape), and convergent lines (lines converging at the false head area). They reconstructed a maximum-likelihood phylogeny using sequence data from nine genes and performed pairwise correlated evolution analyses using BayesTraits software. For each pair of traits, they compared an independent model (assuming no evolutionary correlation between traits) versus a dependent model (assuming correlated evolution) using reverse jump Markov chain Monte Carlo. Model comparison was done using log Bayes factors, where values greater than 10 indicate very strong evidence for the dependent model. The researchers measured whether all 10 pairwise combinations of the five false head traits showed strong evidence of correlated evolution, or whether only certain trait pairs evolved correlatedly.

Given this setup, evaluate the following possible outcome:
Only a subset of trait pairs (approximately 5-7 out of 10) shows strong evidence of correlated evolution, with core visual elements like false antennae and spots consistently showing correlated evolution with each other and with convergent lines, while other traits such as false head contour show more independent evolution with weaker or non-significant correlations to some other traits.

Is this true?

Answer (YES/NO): NO